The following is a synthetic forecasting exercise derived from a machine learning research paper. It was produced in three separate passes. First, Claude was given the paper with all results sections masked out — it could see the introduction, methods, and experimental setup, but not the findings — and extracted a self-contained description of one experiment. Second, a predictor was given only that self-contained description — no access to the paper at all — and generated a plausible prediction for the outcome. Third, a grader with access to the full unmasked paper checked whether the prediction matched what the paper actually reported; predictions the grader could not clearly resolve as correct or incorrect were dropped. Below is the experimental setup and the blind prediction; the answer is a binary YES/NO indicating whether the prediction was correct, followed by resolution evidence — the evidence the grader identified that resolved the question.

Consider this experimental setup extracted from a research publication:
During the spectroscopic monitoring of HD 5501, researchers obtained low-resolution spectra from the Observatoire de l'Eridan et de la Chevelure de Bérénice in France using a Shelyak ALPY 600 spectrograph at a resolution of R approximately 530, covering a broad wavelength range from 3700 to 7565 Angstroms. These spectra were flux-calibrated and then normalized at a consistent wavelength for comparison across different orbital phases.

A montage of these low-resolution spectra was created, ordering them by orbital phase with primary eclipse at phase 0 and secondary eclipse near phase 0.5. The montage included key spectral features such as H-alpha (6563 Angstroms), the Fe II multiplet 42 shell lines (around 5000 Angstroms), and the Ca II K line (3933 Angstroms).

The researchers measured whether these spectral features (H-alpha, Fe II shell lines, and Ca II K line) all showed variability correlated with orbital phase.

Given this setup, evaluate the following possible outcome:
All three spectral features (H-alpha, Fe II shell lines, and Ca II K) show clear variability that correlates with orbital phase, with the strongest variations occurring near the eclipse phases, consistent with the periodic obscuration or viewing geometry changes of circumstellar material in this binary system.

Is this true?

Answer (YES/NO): YES